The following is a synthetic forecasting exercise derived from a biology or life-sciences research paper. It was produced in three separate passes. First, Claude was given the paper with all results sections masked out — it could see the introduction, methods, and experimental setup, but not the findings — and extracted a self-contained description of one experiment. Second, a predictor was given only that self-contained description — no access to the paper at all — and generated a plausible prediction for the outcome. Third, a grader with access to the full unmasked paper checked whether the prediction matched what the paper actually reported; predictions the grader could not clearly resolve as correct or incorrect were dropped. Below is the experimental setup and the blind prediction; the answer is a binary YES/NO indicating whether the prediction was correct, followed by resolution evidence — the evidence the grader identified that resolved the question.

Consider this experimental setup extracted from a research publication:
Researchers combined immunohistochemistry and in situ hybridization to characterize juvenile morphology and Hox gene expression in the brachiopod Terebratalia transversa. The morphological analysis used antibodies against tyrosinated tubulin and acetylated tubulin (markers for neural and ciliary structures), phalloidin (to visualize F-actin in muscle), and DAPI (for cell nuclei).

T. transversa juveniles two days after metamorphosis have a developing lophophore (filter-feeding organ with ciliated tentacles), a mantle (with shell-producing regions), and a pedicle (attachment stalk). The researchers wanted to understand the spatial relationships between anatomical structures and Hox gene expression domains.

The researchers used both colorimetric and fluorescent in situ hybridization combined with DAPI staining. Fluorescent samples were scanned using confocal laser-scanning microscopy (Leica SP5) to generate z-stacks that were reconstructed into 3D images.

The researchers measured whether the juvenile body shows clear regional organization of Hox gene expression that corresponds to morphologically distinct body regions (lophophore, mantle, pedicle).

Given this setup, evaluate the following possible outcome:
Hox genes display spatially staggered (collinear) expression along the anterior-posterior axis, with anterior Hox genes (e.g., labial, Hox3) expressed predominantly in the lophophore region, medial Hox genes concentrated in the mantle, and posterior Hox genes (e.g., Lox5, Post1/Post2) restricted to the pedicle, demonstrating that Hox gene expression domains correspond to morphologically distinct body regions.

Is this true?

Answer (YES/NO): NO